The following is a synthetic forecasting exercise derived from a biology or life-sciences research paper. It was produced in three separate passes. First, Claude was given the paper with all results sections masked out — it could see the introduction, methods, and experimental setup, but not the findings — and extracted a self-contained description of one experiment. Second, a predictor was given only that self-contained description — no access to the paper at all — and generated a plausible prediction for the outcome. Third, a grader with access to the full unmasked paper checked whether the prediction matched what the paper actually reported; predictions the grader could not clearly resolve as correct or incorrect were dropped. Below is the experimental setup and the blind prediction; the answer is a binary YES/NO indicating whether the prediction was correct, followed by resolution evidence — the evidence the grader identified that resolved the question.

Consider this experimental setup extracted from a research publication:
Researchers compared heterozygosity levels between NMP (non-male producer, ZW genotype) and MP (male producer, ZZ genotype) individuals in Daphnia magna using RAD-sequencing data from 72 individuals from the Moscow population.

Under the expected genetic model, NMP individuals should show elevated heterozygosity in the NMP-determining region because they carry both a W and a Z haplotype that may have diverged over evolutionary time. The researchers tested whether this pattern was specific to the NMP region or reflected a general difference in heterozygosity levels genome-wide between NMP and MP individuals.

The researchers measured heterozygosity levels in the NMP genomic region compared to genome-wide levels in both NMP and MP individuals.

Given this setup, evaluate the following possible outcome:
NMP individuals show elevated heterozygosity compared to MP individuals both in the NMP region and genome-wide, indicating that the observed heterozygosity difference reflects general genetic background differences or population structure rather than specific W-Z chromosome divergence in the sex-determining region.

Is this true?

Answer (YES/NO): NO